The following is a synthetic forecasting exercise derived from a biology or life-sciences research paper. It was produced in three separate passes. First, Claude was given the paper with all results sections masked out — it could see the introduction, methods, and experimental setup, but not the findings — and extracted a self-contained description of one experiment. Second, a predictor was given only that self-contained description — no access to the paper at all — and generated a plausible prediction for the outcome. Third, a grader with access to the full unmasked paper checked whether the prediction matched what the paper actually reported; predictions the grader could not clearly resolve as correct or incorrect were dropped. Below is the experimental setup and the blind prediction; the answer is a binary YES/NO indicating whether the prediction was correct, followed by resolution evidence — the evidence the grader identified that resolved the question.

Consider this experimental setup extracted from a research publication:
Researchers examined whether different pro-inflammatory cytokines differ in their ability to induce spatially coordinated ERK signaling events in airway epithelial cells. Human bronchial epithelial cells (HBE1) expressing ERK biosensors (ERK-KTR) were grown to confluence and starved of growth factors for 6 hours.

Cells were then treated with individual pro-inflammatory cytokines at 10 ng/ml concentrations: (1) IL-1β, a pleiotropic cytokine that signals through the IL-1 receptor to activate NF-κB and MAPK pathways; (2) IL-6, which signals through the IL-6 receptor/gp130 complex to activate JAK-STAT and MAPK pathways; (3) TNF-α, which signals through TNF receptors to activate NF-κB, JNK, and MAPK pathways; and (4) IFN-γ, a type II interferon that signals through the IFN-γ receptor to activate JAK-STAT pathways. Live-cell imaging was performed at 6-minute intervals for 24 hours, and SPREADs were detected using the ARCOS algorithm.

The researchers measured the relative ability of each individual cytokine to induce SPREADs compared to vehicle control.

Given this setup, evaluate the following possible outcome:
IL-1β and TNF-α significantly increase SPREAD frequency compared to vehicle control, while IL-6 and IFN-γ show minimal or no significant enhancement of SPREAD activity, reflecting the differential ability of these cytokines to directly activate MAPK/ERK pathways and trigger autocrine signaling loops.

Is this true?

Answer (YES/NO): NO